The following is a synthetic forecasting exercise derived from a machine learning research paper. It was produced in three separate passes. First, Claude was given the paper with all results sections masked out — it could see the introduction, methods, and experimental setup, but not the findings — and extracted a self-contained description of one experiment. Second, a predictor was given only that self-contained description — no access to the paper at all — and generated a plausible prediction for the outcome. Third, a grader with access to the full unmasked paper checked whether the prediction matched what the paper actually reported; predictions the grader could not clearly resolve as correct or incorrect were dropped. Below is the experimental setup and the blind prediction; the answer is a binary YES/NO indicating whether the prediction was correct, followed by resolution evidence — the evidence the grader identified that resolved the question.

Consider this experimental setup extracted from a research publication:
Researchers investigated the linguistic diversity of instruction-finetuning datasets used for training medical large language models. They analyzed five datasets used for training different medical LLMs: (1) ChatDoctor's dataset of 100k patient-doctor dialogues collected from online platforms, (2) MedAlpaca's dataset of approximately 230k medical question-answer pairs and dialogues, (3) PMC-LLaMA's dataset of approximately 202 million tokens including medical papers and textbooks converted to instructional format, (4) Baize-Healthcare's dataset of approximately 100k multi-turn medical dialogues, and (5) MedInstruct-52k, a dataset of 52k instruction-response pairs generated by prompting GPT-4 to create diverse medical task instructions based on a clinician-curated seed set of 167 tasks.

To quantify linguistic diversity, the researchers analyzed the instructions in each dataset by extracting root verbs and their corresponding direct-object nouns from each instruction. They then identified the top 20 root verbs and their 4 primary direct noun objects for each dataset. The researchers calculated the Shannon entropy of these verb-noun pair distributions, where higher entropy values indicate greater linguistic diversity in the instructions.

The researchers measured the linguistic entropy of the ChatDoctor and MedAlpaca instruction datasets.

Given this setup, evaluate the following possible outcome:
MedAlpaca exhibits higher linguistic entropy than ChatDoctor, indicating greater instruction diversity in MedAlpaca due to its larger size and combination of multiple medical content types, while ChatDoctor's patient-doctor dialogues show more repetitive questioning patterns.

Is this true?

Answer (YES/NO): NO